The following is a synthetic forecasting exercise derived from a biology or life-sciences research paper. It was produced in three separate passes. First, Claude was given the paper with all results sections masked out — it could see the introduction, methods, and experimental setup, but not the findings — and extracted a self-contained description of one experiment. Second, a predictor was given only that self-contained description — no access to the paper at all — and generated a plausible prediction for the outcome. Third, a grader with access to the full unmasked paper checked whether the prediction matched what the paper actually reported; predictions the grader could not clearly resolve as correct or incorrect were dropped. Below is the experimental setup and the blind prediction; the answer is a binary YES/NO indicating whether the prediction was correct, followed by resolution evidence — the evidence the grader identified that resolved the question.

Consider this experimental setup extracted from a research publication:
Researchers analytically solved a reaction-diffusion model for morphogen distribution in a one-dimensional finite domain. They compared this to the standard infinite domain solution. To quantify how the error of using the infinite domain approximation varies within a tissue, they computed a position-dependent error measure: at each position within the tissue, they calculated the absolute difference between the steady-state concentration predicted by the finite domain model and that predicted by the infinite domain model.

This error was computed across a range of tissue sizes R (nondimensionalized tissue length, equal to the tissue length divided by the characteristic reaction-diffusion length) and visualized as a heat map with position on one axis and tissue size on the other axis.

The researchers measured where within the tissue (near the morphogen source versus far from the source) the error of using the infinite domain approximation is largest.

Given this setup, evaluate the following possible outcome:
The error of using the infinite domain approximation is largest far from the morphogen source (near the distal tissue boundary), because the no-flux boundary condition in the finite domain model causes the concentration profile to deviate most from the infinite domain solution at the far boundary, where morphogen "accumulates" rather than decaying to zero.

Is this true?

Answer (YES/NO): YES